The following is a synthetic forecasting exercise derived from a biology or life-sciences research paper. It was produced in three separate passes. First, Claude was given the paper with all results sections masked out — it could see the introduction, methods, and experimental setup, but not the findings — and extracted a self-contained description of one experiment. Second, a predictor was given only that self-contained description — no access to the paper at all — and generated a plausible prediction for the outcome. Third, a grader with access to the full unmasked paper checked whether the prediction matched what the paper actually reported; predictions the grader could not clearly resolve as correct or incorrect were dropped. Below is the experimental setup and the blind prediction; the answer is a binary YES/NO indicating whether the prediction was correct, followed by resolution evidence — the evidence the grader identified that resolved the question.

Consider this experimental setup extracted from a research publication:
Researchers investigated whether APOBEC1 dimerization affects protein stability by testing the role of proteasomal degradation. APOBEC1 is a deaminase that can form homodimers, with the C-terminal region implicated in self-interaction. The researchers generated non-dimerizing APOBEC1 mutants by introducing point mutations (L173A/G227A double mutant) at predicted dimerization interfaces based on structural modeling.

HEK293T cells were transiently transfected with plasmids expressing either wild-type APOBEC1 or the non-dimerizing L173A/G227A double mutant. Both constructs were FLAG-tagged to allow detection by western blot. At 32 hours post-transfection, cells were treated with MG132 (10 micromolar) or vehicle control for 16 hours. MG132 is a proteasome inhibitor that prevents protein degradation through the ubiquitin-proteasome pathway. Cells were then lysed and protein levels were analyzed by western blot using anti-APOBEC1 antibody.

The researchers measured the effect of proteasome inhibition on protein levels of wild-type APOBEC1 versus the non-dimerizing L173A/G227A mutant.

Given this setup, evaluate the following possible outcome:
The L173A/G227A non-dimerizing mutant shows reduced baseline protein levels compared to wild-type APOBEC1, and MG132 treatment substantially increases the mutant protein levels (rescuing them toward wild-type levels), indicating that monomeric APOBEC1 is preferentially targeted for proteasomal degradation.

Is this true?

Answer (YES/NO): YES